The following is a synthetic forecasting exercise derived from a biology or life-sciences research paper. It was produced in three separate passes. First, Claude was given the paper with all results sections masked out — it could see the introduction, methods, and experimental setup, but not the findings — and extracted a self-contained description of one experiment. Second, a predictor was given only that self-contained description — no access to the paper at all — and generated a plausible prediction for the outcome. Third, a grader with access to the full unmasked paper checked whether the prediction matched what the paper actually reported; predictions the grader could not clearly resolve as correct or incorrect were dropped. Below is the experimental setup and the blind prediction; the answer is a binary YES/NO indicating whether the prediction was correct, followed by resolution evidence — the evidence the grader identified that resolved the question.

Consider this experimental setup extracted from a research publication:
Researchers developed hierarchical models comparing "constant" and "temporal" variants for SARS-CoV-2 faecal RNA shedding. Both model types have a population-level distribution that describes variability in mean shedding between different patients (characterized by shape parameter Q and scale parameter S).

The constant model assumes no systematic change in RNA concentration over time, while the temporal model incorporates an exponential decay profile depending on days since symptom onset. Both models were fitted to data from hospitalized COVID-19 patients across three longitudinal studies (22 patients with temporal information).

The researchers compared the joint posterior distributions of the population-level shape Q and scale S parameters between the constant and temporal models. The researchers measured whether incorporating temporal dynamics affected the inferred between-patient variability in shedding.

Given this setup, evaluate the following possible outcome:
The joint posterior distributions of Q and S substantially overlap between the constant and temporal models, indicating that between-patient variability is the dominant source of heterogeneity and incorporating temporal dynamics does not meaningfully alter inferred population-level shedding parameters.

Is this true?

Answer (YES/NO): YES